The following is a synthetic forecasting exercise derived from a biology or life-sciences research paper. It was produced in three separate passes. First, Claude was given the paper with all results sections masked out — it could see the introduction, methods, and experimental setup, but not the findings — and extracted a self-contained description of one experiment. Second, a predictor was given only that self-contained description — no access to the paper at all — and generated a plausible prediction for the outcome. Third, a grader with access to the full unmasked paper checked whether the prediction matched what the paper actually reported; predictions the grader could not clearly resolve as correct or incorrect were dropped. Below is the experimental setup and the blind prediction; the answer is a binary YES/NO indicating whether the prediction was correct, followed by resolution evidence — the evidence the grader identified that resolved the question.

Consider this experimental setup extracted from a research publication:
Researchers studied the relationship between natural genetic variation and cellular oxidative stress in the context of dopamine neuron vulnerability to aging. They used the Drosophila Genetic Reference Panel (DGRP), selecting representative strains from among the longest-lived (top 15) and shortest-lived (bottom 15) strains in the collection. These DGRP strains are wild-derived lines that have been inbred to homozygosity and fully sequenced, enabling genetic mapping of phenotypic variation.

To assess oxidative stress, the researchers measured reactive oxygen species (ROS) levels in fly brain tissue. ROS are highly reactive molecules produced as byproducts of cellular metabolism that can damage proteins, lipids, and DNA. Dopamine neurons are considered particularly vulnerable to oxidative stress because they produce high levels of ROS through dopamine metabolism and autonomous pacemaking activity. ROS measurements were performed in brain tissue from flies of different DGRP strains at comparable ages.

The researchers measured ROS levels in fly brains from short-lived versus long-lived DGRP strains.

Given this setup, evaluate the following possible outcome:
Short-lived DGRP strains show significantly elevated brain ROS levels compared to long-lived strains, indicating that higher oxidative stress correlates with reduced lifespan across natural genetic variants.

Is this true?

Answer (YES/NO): YES